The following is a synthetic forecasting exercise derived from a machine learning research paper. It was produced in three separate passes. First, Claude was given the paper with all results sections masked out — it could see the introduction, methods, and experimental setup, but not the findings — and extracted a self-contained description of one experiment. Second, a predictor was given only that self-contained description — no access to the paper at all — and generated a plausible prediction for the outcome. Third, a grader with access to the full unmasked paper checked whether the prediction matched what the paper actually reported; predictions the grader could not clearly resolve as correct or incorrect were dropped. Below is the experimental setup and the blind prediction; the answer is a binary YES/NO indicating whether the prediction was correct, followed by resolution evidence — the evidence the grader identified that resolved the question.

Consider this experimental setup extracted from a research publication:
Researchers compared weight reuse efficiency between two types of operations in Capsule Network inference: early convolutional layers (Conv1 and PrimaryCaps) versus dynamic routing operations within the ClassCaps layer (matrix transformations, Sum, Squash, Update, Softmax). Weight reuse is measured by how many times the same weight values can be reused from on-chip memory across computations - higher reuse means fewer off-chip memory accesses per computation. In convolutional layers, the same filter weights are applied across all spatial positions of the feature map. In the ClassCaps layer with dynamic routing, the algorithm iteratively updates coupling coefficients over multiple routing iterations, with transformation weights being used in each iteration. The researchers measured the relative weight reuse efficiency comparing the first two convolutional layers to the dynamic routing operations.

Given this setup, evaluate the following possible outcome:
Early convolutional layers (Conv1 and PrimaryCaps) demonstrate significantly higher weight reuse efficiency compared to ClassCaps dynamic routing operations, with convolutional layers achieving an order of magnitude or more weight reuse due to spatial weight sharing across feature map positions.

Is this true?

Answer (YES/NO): NO